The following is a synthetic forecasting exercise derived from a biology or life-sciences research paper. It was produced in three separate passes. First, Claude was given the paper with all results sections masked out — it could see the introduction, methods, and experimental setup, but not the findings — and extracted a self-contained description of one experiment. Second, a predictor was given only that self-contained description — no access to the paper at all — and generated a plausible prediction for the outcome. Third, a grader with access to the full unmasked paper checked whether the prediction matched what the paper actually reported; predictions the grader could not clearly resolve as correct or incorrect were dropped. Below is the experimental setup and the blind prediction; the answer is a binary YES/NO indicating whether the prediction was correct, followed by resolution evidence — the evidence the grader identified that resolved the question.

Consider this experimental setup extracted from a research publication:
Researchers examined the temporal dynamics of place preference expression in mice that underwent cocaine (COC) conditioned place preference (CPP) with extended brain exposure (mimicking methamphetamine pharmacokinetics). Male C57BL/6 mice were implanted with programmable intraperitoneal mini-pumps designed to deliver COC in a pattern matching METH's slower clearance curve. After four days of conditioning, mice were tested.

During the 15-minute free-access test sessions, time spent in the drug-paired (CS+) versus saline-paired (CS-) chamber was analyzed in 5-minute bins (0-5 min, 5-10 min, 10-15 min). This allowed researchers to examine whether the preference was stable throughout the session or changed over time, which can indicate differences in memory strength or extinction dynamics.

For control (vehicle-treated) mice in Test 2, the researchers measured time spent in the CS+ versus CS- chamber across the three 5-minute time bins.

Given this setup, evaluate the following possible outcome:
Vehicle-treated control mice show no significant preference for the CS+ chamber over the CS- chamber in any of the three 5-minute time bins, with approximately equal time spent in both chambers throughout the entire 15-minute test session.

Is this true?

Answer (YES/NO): NO